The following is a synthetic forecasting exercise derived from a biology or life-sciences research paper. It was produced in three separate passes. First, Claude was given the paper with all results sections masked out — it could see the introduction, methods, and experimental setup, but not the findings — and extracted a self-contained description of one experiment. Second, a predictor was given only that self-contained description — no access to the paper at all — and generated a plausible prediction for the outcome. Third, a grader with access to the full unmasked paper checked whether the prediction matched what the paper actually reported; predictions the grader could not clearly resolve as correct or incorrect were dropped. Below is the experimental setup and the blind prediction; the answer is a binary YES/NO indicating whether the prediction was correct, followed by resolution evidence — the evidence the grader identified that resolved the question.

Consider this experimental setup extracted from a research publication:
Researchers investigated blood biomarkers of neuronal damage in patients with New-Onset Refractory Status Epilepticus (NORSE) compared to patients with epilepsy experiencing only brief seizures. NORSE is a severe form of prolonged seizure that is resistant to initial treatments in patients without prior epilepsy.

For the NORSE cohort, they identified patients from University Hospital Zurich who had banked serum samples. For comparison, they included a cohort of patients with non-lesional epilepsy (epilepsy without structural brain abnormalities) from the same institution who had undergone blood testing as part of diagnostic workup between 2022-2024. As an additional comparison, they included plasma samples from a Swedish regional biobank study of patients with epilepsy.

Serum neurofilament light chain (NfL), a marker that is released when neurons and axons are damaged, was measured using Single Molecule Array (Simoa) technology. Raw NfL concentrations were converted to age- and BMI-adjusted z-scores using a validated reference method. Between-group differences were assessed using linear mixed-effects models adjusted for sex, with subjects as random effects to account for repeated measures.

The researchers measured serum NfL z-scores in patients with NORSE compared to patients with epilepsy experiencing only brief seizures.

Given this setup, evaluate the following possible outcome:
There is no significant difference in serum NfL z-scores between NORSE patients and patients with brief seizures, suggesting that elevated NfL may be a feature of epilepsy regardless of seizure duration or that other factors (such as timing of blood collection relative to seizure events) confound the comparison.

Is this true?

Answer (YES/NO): NO